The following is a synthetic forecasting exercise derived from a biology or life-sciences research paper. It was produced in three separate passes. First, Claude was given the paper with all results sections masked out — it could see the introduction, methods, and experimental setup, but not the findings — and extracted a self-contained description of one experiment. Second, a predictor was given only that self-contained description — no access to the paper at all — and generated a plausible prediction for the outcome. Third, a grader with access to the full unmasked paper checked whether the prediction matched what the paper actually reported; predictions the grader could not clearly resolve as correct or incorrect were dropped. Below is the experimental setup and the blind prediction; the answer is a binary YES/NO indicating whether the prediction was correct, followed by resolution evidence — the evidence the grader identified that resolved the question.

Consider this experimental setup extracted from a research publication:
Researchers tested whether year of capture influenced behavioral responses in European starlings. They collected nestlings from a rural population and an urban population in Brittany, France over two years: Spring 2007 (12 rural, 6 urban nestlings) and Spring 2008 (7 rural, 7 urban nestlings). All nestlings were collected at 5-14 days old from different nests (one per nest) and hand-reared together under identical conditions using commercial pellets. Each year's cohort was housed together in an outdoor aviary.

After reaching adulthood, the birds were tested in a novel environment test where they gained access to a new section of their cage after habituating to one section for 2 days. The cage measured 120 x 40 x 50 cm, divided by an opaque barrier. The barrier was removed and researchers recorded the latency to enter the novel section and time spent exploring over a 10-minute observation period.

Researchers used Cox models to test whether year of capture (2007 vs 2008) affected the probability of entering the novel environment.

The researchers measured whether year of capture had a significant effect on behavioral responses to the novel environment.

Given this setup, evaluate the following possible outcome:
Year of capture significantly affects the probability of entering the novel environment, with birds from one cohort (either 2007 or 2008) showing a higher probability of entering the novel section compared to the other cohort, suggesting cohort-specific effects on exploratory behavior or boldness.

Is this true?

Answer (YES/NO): NO